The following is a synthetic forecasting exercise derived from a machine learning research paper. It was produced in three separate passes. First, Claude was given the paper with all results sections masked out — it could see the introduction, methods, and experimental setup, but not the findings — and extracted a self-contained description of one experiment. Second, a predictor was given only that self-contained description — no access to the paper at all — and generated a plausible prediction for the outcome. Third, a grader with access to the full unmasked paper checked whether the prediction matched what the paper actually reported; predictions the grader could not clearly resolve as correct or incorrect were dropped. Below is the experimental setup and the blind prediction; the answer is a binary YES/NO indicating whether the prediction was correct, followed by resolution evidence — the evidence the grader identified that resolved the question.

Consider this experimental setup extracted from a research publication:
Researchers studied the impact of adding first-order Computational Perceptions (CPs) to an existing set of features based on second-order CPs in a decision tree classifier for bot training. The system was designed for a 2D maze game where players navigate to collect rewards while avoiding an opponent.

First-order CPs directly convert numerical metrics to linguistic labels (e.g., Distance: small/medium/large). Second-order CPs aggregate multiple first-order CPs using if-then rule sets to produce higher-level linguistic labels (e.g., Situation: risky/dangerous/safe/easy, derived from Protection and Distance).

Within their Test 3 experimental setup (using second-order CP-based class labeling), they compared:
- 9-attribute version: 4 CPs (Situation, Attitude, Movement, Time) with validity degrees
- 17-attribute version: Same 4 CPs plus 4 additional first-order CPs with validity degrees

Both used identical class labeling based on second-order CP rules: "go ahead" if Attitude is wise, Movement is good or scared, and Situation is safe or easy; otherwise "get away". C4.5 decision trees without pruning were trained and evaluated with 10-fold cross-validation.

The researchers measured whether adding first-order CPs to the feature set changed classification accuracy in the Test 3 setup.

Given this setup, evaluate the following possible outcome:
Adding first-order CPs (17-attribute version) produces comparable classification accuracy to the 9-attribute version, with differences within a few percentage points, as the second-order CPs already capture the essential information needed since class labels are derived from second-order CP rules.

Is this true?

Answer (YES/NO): YES